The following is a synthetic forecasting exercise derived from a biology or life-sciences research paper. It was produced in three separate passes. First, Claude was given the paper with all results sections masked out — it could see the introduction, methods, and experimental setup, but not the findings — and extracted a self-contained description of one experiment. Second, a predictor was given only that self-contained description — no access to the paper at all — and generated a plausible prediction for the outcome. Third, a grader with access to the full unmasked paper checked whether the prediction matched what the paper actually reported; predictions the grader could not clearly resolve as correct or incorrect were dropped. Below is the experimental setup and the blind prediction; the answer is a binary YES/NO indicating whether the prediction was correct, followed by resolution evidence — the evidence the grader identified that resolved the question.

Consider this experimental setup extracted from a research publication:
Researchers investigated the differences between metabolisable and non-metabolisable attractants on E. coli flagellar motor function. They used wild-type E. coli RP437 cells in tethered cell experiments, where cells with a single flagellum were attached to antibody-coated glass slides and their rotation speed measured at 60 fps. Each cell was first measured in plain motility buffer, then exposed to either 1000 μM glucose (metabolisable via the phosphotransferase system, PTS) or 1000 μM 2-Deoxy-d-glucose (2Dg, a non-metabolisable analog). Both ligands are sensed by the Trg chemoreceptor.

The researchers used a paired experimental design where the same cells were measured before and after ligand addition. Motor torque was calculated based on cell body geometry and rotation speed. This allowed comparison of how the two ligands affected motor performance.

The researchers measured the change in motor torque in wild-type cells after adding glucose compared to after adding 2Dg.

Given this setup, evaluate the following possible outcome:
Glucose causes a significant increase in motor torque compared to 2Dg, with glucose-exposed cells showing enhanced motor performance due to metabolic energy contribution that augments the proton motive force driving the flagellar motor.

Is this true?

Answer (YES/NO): NO